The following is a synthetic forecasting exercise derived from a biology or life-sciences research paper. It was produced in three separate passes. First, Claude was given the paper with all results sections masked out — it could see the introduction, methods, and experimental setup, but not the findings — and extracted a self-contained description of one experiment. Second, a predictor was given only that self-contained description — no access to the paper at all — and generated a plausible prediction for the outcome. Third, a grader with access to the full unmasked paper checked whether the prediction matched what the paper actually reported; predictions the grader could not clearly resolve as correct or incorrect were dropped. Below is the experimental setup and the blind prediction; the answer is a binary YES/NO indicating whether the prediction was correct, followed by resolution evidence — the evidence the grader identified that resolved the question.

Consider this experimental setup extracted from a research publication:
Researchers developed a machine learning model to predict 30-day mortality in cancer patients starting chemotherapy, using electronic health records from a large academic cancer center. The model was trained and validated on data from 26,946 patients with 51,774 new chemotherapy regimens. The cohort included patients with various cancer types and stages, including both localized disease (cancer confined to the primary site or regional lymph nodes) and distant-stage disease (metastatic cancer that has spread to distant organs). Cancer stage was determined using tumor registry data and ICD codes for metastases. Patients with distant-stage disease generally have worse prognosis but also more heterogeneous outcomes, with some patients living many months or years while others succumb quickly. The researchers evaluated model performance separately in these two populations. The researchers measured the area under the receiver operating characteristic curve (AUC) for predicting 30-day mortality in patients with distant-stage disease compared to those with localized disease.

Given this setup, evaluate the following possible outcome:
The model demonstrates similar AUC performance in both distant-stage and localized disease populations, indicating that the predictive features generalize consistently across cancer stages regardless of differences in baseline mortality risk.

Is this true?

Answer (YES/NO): YES